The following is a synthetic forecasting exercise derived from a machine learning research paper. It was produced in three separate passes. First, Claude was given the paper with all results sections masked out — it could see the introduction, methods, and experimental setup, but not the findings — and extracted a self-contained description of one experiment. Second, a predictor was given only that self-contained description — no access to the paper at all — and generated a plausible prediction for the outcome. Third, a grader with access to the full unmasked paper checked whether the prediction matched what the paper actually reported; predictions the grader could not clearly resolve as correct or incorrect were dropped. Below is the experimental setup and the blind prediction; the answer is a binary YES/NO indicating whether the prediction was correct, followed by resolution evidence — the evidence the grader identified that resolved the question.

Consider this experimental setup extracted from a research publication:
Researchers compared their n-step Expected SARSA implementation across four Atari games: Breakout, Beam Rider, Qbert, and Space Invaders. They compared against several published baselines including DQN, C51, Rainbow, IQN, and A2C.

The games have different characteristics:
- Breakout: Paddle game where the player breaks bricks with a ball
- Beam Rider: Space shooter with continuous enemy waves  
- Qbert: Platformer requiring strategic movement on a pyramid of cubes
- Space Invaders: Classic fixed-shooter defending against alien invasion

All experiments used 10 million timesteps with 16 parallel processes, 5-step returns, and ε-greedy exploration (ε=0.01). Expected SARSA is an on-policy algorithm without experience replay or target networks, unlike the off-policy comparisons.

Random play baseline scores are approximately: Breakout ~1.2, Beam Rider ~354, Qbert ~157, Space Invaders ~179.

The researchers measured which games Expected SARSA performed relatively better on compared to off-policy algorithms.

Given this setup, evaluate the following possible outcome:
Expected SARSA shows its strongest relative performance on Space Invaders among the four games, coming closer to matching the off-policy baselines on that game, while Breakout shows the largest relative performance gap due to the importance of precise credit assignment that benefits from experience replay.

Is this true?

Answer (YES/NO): NO